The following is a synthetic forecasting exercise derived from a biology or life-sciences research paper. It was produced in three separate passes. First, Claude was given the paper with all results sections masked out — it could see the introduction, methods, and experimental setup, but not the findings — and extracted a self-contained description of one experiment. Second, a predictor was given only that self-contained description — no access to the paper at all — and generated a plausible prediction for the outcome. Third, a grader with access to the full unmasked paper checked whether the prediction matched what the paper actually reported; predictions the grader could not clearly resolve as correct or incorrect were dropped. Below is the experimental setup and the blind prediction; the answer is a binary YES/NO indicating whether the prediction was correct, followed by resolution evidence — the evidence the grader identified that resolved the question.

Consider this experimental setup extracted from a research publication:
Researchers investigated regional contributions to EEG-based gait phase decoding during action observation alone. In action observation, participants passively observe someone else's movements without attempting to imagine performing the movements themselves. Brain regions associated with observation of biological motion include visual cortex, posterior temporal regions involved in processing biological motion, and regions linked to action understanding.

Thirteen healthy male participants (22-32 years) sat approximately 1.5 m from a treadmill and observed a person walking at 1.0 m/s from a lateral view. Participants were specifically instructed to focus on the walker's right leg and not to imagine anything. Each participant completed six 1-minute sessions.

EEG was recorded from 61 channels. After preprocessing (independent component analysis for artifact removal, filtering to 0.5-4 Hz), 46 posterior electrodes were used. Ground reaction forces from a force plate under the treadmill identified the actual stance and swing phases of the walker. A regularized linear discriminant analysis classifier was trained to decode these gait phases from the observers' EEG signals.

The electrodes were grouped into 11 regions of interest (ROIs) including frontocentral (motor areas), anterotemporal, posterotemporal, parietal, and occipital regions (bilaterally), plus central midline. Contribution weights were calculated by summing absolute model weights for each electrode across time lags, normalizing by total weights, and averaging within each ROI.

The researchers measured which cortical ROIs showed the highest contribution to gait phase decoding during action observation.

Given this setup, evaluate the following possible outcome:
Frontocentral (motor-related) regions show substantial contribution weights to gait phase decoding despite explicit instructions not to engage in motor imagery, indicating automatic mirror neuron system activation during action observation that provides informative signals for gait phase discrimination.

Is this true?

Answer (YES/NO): NO